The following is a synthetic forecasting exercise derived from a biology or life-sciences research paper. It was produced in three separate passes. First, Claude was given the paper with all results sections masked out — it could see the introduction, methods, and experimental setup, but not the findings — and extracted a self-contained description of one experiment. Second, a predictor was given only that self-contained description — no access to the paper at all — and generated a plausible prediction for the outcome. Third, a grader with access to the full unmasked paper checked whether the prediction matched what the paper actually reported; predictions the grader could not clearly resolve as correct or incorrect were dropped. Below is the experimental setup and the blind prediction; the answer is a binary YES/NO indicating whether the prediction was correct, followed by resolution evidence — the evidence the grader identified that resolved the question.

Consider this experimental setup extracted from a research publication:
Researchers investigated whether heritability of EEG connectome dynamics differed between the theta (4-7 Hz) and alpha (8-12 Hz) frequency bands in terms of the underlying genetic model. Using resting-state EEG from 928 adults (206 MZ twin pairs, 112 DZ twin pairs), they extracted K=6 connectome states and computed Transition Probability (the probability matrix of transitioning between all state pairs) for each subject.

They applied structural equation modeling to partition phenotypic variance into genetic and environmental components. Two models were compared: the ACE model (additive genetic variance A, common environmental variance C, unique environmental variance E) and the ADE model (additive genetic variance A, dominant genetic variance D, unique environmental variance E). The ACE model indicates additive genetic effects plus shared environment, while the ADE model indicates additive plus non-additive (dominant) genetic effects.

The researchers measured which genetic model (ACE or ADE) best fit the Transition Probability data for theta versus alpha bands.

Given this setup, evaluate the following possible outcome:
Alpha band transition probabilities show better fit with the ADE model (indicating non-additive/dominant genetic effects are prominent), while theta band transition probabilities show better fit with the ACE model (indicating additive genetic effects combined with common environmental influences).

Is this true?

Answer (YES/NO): YES